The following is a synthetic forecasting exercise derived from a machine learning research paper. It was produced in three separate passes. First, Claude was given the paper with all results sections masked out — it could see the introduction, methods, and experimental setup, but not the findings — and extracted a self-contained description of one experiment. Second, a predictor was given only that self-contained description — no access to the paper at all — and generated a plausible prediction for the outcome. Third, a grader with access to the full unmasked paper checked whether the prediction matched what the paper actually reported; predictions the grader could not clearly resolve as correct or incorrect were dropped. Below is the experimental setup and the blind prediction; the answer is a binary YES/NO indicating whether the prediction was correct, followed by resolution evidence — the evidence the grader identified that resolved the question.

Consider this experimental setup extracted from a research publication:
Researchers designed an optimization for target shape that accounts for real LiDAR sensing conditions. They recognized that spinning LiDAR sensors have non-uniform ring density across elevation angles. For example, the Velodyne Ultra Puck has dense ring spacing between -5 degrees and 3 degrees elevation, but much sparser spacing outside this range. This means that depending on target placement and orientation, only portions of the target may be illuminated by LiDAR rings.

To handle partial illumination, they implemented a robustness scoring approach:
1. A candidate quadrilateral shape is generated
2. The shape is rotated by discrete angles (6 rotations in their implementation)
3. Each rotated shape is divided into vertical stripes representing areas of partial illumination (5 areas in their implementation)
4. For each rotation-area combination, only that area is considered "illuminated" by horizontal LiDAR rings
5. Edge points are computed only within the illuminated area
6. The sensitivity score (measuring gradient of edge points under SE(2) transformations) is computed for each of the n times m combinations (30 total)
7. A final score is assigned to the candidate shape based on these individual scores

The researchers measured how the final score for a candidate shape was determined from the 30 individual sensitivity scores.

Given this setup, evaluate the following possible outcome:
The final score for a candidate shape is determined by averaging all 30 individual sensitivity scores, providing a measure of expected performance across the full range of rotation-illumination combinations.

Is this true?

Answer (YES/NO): NO